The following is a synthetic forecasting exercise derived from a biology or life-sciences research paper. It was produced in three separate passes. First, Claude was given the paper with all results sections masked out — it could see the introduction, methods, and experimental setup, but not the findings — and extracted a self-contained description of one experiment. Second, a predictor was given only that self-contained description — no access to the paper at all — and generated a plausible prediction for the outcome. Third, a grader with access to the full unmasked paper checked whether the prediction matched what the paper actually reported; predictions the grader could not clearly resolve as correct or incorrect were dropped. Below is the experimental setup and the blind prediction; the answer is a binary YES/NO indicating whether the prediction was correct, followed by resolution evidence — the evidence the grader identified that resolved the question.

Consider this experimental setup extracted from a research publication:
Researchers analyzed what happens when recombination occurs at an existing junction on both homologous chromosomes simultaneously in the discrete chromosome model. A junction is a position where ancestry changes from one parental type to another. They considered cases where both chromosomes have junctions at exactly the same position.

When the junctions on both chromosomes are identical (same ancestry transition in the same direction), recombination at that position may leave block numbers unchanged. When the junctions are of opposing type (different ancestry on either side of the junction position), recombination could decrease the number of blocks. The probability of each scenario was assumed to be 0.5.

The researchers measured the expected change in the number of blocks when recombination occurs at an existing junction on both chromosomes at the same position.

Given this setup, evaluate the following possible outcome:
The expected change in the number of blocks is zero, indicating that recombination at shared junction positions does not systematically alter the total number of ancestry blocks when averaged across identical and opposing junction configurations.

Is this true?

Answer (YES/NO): NO